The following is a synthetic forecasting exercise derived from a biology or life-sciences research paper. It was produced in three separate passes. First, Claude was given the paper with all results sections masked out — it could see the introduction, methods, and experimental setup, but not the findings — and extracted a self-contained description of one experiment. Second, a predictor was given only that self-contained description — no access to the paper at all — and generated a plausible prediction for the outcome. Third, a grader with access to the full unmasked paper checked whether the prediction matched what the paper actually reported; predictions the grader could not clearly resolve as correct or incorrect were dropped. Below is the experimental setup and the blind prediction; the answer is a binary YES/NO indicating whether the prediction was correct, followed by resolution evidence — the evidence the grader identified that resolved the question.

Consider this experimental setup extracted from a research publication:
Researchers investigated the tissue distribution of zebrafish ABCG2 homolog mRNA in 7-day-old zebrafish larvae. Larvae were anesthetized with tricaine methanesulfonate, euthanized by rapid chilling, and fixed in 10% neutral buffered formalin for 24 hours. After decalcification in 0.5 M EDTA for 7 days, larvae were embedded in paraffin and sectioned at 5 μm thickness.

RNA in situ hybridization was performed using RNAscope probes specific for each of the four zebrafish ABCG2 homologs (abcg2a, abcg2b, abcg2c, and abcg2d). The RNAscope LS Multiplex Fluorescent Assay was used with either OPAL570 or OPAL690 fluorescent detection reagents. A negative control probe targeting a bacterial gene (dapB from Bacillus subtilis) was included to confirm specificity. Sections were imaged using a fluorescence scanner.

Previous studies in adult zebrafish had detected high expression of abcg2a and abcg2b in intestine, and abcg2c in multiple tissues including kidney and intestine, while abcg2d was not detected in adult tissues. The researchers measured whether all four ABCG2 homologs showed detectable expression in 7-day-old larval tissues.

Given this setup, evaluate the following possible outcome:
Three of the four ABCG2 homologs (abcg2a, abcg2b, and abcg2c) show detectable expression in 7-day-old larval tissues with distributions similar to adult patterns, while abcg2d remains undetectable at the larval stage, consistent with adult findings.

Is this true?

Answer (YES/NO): NO